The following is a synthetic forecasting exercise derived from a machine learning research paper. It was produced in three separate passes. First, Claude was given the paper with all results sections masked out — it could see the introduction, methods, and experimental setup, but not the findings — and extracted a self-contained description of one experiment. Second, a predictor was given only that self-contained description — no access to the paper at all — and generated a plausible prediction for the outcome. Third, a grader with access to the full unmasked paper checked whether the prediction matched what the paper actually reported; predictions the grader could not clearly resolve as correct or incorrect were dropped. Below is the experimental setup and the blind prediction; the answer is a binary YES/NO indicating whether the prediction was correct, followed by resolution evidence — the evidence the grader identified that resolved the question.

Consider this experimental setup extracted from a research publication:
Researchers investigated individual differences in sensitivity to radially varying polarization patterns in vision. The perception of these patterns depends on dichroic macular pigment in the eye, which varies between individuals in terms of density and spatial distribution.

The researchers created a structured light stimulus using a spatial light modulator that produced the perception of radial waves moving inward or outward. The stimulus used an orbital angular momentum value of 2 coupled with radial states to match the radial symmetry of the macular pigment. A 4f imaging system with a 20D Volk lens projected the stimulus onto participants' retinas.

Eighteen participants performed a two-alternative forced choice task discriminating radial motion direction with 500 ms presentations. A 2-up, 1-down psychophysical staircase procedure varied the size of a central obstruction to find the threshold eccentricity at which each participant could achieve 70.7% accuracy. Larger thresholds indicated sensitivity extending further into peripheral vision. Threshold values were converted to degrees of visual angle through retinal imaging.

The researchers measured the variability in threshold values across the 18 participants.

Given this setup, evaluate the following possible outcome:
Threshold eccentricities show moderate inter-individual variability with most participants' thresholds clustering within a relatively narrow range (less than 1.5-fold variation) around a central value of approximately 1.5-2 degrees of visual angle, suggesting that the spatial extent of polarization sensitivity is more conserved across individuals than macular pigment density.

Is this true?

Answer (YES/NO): NO